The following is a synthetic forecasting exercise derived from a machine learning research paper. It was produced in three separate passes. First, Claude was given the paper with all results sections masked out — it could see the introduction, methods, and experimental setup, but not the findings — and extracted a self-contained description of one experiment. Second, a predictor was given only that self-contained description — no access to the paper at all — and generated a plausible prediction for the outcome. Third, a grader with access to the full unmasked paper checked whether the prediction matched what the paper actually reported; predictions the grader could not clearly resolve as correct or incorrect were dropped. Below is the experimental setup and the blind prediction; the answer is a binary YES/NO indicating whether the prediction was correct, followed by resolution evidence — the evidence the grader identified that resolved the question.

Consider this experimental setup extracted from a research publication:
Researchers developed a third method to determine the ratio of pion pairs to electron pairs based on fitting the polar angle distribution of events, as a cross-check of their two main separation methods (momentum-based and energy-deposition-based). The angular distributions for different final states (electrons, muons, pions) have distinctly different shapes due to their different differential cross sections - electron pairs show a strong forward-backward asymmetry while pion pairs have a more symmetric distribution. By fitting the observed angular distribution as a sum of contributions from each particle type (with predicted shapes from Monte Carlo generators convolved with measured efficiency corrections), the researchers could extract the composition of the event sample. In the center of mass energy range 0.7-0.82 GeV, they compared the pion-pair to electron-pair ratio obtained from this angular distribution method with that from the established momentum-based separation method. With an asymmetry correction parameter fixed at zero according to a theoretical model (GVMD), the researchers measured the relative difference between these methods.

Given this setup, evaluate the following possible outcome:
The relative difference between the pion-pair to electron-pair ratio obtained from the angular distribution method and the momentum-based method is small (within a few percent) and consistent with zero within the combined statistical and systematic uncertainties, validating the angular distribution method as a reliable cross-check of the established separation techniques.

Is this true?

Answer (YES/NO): YES